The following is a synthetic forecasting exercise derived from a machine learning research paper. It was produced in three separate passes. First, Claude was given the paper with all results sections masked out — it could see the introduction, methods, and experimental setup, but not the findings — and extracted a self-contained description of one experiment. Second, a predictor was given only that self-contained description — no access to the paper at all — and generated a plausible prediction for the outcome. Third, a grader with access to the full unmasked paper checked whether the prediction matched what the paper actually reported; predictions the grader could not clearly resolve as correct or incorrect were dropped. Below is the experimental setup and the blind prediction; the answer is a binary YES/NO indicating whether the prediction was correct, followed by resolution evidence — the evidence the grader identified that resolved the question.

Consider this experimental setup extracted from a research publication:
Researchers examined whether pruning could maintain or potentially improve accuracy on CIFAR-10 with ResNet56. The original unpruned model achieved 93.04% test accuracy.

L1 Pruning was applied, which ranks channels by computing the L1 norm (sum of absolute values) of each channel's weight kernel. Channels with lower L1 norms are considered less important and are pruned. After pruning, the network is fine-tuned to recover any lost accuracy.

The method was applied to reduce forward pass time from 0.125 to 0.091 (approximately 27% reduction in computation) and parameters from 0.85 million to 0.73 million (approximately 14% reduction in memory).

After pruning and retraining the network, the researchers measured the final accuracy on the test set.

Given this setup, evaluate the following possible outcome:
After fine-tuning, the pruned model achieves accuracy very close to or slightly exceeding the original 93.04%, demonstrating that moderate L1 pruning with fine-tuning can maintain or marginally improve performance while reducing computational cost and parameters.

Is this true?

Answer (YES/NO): YES